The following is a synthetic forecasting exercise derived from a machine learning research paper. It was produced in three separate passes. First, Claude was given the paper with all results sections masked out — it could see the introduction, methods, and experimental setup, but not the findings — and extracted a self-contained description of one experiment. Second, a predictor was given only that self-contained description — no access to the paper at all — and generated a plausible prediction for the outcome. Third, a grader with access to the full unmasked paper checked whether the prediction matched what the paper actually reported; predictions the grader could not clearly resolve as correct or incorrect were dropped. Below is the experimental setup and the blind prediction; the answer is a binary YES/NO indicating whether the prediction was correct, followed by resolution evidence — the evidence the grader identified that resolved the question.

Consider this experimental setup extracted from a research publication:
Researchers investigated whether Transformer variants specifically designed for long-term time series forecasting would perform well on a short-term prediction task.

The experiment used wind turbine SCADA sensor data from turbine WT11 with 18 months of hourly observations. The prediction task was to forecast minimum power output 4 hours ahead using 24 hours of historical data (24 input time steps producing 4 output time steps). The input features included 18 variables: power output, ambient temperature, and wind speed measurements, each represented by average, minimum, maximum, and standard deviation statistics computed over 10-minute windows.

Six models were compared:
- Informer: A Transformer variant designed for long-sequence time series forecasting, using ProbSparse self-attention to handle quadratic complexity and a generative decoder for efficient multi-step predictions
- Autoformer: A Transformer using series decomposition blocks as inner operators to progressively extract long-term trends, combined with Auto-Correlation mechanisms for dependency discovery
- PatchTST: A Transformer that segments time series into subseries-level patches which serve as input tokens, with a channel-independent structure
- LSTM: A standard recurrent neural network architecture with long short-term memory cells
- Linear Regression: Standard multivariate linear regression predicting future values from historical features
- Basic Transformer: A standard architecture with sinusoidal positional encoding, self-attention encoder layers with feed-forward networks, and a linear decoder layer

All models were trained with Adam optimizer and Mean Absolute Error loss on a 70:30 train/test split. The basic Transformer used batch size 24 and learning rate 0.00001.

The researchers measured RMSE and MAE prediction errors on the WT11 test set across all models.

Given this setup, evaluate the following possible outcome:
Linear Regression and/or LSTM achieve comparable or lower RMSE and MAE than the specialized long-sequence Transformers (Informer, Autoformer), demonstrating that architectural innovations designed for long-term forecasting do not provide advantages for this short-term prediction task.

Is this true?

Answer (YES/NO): YES